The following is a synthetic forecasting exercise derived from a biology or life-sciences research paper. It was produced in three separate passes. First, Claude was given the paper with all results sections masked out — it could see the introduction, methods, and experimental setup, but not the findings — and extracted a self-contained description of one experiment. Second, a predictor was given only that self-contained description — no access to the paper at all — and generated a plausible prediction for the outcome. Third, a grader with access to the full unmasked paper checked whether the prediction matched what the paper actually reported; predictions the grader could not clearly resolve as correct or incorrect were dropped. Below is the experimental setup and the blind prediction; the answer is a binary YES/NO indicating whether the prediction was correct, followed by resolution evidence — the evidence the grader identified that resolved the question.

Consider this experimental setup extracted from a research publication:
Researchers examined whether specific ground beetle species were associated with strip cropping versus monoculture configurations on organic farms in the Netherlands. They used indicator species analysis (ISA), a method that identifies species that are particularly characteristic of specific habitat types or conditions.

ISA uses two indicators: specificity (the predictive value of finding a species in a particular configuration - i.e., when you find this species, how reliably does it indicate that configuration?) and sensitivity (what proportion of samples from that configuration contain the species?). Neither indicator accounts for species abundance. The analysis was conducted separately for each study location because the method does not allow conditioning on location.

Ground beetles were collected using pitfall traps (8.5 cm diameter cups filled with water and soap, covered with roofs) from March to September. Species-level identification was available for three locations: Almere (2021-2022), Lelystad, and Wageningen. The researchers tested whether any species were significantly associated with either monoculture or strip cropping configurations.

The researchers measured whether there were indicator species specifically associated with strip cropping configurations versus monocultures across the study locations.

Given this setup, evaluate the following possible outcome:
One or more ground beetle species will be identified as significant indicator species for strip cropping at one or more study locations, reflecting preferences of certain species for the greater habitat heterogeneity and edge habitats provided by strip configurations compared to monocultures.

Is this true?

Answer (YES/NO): YES